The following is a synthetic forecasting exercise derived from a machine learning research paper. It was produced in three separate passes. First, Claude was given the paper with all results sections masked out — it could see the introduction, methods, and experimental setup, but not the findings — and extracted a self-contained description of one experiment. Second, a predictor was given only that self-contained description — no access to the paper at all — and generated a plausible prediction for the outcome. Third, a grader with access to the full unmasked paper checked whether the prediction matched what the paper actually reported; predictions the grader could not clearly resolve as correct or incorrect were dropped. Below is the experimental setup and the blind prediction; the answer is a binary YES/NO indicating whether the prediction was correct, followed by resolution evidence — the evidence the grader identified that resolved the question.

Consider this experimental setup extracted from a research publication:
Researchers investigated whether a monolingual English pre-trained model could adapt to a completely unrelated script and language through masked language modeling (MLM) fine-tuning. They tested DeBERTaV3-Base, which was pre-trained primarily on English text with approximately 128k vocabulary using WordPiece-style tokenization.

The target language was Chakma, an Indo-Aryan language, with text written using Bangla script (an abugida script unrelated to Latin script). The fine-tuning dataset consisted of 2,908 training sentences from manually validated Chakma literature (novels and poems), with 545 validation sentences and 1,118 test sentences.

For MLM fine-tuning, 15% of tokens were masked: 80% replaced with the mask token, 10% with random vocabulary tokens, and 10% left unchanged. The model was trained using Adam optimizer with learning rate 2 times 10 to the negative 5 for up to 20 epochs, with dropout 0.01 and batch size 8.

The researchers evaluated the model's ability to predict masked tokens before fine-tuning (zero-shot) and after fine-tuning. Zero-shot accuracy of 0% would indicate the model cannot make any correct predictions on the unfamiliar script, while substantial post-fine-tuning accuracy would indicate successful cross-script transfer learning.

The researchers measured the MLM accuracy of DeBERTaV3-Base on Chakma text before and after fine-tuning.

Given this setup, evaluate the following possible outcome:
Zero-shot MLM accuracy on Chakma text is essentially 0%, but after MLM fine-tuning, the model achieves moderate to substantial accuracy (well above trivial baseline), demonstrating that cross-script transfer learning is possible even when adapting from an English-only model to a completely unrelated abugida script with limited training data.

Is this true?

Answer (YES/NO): YES